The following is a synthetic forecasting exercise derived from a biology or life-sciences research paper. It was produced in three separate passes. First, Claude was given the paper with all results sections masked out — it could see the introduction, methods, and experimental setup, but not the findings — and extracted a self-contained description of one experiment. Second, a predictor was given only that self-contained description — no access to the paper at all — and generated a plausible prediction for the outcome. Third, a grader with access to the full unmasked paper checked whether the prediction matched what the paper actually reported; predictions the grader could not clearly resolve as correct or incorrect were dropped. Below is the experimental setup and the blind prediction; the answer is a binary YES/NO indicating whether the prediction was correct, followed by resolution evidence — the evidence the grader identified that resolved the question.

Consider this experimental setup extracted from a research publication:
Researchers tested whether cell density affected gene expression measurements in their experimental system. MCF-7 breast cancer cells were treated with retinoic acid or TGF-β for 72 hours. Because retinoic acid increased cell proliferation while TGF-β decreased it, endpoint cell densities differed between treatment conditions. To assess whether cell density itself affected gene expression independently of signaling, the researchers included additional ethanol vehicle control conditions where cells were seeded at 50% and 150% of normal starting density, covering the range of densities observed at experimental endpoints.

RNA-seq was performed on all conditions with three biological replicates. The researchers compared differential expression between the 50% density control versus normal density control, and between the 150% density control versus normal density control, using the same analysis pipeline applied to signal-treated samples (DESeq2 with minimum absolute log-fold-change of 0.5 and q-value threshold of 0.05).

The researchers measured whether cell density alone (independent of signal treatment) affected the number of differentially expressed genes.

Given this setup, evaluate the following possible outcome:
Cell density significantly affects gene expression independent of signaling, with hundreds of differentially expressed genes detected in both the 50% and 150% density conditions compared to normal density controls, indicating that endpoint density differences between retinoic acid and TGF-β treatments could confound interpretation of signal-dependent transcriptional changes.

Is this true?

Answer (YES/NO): NO